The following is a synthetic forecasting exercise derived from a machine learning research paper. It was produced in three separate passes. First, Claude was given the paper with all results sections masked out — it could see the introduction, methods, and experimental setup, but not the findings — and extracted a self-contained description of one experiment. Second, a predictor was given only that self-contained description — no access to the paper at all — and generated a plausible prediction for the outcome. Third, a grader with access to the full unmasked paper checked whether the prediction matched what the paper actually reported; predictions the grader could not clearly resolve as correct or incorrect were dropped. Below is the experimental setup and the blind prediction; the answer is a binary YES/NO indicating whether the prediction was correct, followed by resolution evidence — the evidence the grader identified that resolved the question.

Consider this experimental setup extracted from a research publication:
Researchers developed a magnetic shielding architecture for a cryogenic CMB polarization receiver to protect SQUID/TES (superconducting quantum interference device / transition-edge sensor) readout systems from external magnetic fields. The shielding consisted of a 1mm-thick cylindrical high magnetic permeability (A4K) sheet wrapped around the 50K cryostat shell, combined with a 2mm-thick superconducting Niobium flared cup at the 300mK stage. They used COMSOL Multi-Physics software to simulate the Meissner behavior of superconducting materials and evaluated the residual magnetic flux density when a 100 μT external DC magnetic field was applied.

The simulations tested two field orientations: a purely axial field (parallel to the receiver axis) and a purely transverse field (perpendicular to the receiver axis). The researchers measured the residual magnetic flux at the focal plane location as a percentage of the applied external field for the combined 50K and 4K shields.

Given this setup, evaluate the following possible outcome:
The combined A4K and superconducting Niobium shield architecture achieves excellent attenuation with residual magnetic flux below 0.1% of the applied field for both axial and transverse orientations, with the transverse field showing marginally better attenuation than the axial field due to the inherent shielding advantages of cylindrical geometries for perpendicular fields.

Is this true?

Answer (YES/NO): NO